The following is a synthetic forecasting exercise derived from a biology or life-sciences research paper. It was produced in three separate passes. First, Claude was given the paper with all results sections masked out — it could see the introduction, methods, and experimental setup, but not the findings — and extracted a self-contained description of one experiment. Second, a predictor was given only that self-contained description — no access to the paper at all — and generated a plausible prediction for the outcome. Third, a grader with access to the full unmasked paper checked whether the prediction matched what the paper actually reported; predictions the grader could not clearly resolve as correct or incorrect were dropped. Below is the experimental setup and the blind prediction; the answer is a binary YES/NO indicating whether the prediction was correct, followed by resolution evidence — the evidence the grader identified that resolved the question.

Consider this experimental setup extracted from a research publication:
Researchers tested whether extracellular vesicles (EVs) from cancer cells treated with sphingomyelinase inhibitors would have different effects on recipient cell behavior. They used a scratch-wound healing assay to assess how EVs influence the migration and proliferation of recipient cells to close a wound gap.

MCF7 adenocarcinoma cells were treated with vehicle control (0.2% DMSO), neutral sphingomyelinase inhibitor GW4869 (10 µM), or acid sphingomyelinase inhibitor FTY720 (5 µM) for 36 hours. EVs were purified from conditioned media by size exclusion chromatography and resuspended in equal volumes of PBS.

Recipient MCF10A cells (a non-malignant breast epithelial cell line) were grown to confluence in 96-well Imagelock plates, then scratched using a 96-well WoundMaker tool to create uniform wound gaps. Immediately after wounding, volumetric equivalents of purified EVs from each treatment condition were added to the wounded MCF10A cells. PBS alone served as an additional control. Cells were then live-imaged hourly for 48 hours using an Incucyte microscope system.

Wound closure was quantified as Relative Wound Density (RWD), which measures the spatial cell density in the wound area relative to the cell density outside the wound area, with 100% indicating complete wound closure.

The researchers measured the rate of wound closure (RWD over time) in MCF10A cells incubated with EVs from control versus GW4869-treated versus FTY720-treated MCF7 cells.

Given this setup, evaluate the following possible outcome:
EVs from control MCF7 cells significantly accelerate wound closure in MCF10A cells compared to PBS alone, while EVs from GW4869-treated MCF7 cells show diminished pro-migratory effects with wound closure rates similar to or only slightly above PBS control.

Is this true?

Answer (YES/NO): NO